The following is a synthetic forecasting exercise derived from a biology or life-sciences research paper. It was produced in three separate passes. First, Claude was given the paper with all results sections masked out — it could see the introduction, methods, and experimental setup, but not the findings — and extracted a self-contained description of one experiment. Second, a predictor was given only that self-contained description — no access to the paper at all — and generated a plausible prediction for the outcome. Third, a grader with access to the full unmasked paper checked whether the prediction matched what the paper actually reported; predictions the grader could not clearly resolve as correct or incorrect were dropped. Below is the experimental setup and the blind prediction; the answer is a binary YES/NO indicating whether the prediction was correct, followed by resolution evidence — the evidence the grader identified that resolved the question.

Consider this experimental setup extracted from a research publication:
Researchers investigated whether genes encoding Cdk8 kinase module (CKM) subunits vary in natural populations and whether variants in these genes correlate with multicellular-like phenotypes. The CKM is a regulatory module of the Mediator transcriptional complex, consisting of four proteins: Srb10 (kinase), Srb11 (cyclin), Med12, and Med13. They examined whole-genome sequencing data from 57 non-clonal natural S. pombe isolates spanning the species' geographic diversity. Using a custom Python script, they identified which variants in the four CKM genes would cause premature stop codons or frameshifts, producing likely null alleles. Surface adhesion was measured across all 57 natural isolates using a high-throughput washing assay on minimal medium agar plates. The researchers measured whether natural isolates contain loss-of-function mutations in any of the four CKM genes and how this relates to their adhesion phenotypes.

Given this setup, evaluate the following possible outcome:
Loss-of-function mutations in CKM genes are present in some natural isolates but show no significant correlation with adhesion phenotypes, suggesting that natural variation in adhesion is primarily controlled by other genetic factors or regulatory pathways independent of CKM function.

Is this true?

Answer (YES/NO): NO